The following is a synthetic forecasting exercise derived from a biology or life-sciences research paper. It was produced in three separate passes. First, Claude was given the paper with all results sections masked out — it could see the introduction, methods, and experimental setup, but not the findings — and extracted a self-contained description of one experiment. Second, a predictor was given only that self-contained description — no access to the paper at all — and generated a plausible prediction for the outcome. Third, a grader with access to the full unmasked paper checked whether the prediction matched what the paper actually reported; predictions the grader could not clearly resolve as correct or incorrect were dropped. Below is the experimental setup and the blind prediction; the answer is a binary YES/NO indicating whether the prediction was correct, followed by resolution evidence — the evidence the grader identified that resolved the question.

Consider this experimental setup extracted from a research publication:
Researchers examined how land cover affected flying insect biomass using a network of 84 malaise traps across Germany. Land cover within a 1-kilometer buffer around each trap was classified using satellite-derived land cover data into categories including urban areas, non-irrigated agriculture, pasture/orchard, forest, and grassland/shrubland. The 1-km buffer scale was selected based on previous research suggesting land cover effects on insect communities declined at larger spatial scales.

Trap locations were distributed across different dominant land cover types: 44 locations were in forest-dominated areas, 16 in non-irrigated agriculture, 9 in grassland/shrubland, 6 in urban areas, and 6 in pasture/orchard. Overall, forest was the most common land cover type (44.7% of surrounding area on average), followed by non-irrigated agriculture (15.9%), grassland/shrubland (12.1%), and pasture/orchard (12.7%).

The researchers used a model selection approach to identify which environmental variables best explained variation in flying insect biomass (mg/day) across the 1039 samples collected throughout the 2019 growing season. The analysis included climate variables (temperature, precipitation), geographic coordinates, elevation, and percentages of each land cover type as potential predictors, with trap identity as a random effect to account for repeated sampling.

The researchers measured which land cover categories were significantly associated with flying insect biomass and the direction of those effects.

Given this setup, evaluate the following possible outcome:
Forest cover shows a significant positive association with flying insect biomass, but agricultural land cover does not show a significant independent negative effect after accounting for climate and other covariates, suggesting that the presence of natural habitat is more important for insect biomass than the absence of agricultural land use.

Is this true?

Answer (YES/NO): NO